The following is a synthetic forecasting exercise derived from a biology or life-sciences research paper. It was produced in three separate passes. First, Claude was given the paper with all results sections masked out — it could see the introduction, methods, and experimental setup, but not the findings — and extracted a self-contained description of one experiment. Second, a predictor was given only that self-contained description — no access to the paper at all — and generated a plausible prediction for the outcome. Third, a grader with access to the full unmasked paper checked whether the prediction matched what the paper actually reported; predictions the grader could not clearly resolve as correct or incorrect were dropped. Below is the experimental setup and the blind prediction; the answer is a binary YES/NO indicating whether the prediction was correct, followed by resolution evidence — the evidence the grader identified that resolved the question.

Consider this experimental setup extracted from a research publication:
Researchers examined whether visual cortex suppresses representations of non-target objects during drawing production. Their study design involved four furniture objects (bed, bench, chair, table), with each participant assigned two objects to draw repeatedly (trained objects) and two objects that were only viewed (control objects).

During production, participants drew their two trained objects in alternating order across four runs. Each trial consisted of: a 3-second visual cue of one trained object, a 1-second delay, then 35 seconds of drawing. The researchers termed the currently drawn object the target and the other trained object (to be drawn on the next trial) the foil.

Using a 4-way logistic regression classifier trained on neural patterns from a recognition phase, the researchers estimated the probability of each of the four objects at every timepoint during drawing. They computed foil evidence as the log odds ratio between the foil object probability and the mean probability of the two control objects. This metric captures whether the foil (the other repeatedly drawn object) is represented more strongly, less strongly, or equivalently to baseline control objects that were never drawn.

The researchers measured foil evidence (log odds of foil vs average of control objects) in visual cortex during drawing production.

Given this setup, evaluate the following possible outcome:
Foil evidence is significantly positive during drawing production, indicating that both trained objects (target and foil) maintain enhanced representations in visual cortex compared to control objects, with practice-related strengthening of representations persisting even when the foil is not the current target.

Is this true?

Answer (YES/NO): NO